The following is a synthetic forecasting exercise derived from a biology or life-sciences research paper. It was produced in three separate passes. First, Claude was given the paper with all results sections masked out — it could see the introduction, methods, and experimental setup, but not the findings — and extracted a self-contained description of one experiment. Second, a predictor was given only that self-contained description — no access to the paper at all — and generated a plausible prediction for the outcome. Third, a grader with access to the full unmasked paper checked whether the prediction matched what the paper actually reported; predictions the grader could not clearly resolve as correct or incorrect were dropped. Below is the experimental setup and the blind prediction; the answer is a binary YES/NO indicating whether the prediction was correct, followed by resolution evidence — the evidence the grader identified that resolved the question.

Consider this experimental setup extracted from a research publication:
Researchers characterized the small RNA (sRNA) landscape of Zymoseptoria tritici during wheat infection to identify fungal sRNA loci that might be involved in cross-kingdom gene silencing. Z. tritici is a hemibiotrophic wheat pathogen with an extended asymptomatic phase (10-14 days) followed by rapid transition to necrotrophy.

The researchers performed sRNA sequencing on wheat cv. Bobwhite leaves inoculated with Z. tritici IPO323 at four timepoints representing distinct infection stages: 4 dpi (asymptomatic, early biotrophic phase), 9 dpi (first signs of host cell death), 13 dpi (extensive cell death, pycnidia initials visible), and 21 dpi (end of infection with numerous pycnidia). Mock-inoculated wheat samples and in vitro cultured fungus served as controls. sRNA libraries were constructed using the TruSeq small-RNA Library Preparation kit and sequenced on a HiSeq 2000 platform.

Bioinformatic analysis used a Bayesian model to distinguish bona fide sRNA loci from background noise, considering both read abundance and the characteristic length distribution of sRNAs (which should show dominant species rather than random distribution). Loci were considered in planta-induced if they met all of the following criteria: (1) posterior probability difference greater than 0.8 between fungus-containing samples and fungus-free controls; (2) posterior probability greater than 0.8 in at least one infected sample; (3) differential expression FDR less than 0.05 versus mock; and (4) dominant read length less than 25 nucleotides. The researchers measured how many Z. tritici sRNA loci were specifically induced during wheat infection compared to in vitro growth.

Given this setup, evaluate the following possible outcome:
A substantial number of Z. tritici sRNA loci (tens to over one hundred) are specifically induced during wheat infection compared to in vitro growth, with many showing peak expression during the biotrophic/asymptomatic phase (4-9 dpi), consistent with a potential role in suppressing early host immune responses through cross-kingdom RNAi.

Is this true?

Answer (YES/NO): YES